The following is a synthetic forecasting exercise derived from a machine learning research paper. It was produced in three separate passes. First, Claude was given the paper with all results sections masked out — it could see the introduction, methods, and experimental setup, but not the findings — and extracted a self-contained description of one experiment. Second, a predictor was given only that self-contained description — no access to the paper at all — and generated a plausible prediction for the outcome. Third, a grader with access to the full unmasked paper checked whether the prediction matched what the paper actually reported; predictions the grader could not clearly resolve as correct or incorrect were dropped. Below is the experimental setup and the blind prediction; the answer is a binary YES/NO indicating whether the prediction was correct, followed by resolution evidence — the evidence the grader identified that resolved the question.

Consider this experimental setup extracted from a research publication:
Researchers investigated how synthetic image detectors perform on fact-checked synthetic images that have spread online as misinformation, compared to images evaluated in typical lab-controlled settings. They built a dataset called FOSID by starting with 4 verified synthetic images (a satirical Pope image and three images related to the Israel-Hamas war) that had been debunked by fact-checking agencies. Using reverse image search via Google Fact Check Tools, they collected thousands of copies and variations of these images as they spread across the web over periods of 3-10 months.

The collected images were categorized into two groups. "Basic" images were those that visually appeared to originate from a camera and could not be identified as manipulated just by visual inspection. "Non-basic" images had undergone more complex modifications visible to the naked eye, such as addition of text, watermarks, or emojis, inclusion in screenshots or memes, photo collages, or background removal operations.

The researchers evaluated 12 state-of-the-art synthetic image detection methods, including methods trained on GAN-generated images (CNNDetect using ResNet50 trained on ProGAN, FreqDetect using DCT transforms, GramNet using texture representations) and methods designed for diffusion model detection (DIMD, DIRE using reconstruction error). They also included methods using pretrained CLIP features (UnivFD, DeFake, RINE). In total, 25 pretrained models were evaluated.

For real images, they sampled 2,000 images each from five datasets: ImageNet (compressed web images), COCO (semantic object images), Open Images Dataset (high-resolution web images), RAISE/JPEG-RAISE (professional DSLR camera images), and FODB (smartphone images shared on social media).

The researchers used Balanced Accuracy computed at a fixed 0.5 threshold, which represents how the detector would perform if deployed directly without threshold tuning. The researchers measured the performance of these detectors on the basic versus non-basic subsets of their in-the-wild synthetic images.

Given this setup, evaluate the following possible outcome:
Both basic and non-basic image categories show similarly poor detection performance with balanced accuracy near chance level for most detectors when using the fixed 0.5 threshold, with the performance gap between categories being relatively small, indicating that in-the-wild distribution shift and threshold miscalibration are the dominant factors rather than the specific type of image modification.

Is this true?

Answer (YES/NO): NO